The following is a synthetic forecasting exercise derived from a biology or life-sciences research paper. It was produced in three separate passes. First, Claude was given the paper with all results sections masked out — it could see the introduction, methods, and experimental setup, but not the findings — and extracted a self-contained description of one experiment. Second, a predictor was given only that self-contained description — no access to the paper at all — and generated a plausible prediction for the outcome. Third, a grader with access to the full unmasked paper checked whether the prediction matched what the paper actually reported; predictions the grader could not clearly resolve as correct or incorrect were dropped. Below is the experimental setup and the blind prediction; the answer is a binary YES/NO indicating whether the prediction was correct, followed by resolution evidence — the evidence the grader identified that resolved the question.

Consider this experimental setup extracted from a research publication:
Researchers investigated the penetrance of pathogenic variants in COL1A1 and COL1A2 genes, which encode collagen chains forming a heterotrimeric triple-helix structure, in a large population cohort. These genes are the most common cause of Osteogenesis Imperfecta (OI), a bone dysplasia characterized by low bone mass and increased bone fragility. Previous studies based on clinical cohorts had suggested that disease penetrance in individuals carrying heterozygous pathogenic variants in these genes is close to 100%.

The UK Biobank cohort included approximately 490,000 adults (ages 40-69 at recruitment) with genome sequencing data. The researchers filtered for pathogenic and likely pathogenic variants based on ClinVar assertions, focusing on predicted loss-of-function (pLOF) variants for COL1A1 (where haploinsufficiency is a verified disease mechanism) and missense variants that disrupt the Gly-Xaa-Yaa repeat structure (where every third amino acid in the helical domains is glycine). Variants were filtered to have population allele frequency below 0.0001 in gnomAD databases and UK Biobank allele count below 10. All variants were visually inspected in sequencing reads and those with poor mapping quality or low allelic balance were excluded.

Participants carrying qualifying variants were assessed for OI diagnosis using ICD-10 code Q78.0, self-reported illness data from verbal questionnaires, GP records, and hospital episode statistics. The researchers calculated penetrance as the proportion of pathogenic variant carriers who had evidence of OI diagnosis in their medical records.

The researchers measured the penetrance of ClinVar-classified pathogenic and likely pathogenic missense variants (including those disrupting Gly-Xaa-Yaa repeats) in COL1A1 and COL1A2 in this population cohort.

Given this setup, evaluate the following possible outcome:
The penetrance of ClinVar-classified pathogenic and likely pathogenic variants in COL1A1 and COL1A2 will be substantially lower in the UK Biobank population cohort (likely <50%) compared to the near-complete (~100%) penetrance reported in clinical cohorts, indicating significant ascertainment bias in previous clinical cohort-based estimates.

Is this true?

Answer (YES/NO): YES